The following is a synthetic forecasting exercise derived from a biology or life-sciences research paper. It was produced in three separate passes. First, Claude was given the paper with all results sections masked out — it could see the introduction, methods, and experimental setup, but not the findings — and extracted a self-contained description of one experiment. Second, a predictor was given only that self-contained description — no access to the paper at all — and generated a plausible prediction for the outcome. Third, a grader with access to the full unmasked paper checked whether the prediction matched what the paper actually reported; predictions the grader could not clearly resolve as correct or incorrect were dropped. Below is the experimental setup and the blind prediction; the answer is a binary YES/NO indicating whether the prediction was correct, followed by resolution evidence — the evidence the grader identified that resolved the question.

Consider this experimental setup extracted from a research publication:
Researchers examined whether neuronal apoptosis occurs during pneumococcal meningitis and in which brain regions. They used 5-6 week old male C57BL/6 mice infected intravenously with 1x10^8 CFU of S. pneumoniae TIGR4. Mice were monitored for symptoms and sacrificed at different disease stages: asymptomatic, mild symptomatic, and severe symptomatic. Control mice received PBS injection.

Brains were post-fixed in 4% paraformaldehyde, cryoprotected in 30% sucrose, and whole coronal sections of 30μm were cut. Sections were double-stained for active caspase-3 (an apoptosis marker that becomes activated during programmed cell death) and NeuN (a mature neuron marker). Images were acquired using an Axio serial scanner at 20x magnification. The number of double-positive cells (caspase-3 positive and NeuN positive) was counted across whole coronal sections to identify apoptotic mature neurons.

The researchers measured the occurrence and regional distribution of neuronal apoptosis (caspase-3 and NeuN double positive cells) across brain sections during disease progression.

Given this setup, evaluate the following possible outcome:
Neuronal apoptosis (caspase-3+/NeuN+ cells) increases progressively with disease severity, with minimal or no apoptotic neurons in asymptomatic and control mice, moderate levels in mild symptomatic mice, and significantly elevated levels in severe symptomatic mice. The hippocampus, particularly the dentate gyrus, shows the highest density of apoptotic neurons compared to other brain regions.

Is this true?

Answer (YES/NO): NO